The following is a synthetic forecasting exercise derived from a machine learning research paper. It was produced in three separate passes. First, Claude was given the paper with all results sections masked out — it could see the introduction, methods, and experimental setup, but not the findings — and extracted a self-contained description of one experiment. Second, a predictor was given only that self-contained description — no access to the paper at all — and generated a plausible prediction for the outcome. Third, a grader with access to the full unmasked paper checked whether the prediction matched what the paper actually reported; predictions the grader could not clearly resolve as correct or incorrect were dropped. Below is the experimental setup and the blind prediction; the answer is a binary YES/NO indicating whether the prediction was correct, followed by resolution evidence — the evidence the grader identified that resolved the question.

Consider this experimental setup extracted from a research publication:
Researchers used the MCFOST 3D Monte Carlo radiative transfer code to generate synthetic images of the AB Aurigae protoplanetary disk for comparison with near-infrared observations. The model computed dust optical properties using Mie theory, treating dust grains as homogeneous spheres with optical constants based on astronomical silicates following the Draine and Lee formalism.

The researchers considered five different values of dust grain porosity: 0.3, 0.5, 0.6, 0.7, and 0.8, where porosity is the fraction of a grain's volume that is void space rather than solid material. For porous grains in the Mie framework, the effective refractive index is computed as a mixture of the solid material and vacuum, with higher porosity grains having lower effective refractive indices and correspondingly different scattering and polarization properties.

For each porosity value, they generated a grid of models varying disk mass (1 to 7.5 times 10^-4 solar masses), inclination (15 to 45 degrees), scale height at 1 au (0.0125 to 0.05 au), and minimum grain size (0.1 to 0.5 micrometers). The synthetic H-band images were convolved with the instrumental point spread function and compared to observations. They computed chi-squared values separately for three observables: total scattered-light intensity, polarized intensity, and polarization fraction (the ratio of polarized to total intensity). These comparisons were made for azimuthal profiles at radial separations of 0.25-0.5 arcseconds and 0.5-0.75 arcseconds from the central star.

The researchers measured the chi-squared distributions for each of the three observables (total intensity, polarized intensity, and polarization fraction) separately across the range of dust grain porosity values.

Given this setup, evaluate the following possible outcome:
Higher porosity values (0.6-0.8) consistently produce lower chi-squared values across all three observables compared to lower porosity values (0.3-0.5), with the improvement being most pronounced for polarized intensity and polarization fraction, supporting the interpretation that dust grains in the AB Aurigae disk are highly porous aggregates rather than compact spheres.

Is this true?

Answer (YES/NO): NO